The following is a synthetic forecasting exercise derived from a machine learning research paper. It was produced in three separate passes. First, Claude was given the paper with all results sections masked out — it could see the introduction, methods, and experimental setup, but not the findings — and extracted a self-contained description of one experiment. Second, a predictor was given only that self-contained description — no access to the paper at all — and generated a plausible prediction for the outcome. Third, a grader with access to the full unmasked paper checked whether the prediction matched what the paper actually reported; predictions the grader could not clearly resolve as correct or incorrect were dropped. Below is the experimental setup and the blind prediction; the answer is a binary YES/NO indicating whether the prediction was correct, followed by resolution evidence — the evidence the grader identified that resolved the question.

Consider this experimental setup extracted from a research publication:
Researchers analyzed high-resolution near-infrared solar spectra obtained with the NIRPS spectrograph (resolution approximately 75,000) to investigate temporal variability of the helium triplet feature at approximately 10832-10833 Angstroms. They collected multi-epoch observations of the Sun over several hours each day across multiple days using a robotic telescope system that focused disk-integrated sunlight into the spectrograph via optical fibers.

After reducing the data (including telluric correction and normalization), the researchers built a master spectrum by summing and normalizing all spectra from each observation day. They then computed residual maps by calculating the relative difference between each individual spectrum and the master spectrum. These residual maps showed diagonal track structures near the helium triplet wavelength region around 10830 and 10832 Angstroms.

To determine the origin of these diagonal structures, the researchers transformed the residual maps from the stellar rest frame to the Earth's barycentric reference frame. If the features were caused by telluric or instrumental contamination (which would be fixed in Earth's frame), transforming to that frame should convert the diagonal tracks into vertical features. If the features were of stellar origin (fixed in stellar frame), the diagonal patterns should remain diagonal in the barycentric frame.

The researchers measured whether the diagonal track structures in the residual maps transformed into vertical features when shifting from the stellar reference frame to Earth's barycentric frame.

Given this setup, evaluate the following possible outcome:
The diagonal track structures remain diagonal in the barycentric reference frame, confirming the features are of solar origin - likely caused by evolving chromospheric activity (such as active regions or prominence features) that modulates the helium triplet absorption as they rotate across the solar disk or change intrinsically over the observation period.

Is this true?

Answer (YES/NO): YES